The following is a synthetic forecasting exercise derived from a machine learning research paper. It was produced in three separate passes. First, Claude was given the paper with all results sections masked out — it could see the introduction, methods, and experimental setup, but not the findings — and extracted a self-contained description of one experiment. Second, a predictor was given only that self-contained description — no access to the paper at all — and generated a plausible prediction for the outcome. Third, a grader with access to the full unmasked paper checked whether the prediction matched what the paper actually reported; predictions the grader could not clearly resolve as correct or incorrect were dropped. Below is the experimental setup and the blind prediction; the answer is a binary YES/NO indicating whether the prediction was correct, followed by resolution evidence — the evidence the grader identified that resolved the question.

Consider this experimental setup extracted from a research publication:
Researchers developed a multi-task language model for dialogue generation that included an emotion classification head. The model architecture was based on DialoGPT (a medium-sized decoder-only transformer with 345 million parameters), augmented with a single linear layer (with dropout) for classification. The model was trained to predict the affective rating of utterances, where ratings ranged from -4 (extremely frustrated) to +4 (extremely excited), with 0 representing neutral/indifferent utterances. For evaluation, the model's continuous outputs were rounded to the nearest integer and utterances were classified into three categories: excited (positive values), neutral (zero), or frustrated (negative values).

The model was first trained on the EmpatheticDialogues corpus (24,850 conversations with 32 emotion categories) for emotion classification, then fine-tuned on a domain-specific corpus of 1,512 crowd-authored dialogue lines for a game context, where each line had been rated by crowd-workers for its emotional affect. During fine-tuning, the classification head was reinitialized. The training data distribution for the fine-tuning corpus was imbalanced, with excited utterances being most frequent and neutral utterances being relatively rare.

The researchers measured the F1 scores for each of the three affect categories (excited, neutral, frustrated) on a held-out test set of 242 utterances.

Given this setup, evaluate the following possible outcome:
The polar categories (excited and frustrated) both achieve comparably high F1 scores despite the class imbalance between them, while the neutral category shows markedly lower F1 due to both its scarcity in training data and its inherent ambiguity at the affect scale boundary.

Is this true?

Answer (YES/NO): YES